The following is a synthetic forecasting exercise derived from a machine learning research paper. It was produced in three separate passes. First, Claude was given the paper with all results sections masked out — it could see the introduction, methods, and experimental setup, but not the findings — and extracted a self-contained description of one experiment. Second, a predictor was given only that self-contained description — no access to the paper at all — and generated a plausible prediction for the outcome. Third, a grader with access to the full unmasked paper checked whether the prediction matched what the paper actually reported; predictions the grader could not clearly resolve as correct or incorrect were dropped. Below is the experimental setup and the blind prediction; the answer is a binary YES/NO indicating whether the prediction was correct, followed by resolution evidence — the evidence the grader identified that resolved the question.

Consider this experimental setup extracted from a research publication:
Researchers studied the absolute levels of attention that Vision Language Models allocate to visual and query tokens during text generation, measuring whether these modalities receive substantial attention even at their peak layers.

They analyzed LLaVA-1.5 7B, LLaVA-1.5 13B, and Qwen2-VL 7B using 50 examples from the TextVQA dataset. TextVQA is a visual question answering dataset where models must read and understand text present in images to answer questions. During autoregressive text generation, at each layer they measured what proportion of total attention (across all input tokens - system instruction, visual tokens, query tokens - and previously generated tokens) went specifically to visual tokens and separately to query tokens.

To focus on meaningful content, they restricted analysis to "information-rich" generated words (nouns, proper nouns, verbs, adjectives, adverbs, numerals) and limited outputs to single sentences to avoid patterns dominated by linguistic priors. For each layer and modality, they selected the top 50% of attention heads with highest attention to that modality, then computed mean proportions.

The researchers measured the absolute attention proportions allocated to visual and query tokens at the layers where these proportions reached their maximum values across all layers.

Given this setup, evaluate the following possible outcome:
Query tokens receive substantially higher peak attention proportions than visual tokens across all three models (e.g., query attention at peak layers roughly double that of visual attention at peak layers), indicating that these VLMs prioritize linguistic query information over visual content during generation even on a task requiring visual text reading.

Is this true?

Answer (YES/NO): NO